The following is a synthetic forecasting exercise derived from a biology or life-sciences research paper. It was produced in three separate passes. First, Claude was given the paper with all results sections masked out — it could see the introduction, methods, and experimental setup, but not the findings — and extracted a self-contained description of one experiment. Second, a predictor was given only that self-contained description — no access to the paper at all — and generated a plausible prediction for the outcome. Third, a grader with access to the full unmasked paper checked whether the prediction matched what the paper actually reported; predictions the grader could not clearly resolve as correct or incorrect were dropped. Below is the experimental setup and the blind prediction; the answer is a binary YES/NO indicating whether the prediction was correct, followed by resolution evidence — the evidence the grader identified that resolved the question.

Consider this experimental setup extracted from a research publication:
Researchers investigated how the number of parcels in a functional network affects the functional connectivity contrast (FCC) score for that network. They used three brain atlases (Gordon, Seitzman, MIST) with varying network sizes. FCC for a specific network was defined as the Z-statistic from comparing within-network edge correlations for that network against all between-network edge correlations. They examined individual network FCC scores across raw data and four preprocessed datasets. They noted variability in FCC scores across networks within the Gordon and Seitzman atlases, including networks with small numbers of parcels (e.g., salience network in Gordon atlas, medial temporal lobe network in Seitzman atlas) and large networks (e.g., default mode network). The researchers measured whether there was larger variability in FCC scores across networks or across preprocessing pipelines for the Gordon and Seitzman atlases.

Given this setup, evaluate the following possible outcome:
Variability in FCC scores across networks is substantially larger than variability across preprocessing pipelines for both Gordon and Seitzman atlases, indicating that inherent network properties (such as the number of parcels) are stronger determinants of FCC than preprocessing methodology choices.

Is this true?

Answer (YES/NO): YES